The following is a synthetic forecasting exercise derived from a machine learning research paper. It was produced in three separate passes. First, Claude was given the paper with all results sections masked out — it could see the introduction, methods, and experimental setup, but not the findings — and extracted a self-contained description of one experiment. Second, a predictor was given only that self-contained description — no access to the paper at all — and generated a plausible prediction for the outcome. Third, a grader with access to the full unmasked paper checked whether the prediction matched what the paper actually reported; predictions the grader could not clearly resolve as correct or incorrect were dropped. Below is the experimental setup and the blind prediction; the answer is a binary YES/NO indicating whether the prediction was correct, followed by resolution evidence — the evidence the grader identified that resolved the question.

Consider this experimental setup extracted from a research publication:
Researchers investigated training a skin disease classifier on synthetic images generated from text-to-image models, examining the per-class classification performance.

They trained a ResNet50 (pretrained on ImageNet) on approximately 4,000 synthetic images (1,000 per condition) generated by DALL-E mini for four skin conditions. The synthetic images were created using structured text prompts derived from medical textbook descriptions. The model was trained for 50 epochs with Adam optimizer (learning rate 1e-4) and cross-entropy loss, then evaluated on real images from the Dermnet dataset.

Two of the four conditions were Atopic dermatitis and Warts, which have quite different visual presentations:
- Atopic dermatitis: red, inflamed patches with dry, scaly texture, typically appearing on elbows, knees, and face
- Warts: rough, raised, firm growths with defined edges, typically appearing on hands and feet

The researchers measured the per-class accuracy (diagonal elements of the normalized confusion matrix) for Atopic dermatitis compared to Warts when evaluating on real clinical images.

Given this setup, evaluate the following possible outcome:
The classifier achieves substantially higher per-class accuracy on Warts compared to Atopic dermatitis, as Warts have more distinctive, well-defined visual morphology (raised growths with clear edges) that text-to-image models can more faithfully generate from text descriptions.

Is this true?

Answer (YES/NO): NO